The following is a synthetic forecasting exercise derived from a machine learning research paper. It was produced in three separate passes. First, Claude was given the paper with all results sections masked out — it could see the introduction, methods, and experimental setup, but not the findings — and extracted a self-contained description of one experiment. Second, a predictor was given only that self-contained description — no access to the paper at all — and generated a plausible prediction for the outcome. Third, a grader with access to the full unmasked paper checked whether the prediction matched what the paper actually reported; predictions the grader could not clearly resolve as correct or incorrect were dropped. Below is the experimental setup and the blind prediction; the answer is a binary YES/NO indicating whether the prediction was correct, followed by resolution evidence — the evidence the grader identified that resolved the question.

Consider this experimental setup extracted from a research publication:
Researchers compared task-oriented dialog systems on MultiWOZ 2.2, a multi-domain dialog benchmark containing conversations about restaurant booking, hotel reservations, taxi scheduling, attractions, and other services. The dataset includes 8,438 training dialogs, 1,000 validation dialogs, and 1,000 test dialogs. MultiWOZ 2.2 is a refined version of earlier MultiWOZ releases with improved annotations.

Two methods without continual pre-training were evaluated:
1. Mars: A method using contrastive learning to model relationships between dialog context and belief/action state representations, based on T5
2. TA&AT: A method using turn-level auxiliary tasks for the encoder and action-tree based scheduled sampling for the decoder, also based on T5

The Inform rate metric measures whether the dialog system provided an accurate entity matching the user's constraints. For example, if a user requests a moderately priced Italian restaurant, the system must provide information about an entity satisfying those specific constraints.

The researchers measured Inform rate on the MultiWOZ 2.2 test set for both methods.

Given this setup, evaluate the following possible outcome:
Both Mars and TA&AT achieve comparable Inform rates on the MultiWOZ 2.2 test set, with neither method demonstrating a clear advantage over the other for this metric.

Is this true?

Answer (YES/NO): NO